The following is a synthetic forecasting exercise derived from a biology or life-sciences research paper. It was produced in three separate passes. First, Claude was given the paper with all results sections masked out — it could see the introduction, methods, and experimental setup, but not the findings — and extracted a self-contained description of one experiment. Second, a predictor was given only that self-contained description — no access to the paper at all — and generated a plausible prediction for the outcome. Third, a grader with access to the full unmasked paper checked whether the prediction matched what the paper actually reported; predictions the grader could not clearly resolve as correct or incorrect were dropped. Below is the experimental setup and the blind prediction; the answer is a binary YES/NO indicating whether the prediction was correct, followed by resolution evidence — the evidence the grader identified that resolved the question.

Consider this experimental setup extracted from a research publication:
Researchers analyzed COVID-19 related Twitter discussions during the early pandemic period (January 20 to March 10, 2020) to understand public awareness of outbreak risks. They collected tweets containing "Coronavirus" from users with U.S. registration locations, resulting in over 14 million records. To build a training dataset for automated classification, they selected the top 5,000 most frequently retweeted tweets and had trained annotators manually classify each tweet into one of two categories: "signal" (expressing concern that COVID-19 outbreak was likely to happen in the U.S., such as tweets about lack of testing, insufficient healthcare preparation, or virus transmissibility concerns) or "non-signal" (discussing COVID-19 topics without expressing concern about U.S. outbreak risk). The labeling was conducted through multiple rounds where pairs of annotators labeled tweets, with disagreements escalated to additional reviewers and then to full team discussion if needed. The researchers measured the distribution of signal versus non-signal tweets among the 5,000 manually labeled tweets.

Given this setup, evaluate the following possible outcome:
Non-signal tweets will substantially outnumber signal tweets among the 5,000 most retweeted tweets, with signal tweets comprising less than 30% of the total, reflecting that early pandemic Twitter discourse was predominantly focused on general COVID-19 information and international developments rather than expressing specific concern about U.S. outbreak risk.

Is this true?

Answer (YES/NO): YES